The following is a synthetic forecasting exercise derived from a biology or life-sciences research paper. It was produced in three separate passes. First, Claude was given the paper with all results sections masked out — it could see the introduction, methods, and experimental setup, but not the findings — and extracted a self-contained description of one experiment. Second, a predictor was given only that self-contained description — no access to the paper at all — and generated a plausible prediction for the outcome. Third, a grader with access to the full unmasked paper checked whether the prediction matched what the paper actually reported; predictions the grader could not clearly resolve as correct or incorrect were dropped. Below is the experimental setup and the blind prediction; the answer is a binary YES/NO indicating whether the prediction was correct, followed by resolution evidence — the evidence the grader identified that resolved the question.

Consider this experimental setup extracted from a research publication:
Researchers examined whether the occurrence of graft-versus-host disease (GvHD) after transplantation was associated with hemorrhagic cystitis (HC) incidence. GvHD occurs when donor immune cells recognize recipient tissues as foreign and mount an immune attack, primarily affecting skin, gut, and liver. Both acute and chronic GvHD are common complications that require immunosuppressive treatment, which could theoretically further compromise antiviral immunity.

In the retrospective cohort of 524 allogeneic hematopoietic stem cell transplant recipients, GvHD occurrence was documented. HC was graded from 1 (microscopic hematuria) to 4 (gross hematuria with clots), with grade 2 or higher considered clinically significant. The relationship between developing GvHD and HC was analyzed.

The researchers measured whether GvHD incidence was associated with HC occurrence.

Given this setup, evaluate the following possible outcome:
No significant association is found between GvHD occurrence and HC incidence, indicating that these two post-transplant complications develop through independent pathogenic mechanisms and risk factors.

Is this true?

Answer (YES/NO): YES